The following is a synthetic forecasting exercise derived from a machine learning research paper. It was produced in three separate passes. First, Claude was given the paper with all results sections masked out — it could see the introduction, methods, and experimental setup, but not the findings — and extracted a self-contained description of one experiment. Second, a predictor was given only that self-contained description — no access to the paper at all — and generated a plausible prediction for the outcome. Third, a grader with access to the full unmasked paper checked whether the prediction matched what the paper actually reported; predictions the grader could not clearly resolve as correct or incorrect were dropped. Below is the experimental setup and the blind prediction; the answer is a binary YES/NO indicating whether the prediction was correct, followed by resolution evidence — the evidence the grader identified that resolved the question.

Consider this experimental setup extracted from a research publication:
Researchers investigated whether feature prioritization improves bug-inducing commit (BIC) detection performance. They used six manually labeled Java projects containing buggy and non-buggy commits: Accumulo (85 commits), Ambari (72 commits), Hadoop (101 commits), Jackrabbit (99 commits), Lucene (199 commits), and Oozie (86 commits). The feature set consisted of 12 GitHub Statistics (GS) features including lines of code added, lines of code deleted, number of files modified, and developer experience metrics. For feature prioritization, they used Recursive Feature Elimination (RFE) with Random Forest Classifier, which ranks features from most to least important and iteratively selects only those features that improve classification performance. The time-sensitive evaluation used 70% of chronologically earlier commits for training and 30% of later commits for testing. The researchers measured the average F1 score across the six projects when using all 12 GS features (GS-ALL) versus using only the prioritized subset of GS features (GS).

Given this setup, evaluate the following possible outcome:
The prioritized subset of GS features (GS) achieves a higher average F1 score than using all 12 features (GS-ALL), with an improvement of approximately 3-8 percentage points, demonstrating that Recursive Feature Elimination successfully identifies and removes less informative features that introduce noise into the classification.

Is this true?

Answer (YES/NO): NO